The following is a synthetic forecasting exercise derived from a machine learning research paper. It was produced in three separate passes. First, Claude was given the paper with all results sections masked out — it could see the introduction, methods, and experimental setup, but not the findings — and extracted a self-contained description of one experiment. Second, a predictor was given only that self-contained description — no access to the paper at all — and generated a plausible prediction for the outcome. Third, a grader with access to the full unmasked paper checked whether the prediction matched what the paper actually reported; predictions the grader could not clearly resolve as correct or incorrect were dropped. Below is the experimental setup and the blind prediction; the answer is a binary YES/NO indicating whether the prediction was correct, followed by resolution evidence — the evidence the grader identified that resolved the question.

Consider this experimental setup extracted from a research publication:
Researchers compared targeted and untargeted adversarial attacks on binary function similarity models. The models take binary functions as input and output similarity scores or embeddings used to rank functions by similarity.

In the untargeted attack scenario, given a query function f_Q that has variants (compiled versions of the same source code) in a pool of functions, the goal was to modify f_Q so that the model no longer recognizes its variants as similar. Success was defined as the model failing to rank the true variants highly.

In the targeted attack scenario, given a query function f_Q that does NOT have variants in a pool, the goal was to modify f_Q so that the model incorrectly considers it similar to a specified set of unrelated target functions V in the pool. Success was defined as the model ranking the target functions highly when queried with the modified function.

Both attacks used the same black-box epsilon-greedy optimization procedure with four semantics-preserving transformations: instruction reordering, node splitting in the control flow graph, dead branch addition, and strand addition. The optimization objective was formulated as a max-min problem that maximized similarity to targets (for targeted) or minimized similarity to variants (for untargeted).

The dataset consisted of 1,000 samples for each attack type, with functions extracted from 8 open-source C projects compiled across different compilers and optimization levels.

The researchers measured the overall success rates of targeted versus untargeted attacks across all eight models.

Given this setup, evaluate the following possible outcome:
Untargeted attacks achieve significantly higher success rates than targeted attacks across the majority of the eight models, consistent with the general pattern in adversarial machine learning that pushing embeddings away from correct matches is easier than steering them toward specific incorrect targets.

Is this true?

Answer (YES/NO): YES